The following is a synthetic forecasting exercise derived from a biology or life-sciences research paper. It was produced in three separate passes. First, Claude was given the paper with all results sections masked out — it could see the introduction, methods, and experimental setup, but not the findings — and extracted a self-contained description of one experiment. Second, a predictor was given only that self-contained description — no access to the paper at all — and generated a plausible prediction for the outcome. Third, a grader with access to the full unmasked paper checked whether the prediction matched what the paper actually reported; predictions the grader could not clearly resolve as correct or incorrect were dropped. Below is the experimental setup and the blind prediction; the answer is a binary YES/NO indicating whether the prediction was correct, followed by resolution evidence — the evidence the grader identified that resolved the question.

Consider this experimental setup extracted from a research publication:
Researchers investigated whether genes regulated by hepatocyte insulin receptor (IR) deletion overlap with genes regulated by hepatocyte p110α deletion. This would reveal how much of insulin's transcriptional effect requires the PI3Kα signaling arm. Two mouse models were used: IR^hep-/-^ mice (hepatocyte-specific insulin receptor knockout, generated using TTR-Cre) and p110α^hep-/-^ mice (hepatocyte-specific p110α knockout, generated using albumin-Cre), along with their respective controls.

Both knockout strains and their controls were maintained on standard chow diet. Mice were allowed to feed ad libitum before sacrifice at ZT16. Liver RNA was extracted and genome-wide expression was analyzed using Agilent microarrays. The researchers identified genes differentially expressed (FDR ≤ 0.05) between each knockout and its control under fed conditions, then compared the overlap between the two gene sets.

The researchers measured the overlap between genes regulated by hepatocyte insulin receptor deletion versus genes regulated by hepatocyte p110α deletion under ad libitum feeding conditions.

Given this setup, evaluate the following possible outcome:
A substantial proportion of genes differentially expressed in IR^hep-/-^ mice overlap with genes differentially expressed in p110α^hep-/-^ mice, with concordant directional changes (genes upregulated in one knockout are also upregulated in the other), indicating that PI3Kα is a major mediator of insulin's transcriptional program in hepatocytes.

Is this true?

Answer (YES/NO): NO